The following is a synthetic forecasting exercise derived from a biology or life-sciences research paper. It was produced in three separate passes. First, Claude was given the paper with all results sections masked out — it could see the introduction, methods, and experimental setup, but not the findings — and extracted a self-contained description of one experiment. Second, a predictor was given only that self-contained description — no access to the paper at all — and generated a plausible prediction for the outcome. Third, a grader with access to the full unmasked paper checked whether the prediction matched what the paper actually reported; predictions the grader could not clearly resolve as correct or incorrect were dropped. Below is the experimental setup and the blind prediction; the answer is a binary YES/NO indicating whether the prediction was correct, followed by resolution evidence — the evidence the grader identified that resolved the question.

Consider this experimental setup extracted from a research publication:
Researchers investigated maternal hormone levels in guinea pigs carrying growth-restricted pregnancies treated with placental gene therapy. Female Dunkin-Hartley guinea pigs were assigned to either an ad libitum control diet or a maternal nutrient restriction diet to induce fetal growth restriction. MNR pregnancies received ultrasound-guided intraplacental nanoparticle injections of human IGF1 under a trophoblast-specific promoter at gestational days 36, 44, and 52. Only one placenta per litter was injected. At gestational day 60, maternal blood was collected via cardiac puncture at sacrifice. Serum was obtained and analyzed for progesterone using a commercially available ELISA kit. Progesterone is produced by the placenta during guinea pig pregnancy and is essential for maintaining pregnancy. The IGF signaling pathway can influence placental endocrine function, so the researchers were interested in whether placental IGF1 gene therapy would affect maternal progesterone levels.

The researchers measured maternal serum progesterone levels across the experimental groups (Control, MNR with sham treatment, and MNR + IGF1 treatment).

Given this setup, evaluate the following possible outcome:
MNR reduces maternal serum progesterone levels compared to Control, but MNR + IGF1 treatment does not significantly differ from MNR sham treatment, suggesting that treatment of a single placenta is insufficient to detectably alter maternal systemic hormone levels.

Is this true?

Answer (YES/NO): NO